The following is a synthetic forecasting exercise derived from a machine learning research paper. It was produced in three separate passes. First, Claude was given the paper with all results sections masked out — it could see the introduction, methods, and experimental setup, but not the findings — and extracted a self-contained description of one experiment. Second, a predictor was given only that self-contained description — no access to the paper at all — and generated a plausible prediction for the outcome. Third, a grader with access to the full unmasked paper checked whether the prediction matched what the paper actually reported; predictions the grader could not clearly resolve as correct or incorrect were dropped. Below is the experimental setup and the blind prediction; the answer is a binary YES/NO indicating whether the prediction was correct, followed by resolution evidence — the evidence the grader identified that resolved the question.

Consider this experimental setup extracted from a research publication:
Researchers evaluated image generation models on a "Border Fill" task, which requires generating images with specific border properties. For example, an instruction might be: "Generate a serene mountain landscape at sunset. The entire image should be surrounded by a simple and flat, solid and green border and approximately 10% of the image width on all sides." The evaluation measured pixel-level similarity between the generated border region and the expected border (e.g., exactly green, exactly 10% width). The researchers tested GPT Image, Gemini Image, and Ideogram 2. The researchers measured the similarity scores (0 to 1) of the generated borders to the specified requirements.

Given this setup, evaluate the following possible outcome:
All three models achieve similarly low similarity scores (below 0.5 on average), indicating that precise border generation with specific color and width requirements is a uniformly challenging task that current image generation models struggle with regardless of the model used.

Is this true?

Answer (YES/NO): NO